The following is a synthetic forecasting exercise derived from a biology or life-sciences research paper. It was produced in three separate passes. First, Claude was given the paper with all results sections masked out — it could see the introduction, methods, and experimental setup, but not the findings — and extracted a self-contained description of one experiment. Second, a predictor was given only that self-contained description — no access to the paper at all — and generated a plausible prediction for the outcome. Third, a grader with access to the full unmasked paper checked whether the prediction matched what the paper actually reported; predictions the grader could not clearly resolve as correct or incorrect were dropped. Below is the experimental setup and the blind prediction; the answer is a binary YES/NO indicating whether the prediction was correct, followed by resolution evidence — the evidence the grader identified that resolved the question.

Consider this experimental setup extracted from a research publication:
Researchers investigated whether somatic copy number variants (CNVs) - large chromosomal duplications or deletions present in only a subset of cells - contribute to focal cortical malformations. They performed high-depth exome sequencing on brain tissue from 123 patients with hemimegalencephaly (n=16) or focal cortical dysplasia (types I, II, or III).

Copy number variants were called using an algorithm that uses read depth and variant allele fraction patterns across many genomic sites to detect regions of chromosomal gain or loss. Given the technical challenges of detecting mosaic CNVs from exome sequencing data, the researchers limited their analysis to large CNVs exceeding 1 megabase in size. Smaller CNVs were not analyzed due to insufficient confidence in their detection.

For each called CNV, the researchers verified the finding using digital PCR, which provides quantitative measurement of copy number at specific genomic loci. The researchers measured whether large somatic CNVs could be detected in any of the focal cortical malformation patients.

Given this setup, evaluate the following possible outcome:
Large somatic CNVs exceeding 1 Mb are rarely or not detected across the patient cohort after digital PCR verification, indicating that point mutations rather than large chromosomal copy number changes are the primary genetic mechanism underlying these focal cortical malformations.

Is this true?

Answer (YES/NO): YES